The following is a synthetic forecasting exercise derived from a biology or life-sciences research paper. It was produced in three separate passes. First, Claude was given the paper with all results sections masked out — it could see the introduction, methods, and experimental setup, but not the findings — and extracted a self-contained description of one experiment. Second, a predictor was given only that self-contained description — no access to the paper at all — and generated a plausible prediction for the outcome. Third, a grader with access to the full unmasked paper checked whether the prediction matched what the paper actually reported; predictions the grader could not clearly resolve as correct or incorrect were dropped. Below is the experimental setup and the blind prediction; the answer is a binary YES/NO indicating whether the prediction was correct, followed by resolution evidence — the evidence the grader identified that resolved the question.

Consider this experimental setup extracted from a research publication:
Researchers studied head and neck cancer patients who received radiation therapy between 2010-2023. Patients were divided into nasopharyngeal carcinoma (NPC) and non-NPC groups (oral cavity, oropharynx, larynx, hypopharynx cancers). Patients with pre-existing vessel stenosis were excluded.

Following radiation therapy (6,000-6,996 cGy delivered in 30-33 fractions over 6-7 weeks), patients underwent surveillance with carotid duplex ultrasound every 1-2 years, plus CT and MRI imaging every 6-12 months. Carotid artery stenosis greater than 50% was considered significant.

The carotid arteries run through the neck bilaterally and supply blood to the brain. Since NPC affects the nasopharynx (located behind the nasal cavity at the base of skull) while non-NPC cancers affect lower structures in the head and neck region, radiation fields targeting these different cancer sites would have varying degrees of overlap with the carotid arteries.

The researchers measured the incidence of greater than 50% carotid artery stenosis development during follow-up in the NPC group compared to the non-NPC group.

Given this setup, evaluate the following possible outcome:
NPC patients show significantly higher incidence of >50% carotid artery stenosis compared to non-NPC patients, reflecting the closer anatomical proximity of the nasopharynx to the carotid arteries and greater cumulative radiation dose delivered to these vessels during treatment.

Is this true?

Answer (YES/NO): NO